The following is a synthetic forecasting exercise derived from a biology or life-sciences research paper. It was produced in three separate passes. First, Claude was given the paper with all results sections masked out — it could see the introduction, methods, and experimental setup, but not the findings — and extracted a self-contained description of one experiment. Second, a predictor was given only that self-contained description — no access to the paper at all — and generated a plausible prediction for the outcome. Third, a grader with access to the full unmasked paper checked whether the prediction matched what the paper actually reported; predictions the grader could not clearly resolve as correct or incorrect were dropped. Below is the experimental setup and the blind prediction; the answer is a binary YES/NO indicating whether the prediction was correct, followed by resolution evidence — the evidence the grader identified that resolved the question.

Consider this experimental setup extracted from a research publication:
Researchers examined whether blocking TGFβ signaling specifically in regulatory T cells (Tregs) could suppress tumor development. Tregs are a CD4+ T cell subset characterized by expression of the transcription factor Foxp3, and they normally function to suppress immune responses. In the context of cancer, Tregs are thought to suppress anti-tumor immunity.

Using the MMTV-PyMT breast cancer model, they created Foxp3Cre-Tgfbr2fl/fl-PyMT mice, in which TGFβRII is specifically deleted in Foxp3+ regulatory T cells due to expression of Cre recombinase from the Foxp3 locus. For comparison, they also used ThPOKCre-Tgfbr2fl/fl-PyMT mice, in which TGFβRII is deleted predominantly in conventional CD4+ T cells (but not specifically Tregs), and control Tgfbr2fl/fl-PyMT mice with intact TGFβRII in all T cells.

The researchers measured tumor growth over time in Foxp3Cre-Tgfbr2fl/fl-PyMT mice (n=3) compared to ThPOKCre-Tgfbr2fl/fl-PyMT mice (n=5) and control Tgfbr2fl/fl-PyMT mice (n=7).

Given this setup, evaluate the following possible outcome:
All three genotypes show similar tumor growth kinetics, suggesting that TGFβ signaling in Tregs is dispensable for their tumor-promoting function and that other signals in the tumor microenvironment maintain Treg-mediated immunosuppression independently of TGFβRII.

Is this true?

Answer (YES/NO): NO